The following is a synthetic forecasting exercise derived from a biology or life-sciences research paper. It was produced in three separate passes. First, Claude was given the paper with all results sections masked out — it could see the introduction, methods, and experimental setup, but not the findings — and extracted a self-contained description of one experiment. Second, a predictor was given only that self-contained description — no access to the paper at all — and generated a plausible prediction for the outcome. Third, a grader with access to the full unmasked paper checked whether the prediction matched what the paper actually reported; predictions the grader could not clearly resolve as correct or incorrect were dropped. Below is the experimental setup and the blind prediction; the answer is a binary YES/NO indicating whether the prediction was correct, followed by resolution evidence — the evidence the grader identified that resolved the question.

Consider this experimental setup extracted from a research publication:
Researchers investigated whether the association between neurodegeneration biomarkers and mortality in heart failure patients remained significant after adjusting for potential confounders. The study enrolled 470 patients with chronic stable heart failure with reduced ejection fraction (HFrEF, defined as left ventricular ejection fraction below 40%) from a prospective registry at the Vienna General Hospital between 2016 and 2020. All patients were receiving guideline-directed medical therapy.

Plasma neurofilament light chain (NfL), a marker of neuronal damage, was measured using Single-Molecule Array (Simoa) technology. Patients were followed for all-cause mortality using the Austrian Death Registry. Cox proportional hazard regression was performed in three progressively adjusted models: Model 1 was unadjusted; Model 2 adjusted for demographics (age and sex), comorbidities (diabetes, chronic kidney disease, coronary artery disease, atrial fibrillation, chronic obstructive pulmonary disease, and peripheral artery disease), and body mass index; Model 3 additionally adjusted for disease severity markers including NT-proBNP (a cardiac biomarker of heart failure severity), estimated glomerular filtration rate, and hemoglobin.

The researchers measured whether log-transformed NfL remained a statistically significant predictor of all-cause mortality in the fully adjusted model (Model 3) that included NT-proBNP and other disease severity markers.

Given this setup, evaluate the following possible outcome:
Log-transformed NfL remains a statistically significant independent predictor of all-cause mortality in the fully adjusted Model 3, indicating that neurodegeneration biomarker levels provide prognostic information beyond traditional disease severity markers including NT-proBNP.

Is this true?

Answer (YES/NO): YES